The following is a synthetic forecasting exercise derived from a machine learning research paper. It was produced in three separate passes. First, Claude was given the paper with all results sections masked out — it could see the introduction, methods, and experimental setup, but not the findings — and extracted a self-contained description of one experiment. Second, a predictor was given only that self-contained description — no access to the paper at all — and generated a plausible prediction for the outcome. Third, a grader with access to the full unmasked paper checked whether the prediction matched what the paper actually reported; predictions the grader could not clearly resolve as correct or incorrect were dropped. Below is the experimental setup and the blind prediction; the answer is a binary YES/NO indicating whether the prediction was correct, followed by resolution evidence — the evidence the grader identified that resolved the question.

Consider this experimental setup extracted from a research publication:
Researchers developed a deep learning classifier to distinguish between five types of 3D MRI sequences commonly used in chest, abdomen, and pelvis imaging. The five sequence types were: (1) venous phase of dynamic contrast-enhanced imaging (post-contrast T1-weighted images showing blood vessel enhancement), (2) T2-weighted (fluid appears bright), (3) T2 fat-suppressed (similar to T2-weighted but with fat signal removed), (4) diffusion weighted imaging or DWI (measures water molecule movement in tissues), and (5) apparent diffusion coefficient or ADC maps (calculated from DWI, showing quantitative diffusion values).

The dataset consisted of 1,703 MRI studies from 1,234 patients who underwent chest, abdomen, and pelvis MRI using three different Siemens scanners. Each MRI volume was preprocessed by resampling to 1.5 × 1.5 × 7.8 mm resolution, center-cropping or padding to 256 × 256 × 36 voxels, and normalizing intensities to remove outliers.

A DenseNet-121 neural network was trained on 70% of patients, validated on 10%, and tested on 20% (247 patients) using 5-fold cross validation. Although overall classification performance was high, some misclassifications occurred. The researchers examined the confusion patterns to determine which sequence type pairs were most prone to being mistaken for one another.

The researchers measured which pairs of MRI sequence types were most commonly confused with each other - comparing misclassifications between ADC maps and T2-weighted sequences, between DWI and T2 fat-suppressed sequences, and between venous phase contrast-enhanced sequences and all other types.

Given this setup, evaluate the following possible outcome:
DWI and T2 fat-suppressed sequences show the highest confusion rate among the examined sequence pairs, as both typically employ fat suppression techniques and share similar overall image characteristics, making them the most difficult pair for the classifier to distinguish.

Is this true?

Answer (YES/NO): YES